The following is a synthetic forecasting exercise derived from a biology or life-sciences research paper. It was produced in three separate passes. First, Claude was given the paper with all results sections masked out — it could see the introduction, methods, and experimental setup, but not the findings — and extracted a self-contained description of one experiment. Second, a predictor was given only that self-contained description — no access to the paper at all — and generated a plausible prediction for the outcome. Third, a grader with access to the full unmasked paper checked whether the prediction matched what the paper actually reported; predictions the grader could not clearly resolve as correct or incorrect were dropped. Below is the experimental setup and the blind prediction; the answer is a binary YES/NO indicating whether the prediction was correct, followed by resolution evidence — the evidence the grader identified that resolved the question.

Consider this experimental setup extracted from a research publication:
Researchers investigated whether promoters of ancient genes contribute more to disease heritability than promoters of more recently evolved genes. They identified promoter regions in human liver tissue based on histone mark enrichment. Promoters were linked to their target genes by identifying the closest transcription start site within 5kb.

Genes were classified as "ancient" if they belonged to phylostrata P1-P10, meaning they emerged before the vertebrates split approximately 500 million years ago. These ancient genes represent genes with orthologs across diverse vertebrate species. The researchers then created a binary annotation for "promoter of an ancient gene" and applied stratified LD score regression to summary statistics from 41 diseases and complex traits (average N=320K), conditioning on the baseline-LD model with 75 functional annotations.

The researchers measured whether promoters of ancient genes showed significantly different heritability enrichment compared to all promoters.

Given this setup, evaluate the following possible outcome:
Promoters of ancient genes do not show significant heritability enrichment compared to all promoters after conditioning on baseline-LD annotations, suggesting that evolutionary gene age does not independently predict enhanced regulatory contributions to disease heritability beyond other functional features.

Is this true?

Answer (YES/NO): YES